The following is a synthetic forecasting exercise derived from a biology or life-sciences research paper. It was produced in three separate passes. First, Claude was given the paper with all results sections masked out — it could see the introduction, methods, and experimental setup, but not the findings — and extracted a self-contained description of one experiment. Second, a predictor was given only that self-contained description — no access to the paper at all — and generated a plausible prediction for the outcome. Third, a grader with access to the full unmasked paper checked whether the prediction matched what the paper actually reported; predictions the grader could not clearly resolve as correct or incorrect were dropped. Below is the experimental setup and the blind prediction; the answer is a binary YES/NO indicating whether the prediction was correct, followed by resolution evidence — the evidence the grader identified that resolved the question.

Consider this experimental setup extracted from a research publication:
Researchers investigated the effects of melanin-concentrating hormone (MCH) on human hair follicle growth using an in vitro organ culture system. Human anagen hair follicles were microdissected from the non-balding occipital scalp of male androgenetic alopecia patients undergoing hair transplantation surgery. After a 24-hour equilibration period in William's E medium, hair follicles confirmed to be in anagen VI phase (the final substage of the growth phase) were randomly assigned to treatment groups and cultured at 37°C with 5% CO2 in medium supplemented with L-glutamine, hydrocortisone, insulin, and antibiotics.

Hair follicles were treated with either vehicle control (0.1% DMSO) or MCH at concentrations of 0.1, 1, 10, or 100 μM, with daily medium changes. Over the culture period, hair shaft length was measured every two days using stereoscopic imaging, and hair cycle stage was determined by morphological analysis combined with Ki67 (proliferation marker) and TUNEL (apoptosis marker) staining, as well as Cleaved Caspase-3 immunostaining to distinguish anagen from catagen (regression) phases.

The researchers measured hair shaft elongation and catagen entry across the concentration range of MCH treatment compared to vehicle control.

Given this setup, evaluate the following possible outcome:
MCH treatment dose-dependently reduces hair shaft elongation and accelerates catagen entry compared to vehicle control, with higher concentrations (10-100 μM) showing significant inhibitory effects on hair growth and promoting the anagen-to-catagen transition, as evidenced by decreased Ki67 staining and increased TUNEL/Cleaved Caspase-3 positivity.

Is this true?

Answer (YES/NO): NO